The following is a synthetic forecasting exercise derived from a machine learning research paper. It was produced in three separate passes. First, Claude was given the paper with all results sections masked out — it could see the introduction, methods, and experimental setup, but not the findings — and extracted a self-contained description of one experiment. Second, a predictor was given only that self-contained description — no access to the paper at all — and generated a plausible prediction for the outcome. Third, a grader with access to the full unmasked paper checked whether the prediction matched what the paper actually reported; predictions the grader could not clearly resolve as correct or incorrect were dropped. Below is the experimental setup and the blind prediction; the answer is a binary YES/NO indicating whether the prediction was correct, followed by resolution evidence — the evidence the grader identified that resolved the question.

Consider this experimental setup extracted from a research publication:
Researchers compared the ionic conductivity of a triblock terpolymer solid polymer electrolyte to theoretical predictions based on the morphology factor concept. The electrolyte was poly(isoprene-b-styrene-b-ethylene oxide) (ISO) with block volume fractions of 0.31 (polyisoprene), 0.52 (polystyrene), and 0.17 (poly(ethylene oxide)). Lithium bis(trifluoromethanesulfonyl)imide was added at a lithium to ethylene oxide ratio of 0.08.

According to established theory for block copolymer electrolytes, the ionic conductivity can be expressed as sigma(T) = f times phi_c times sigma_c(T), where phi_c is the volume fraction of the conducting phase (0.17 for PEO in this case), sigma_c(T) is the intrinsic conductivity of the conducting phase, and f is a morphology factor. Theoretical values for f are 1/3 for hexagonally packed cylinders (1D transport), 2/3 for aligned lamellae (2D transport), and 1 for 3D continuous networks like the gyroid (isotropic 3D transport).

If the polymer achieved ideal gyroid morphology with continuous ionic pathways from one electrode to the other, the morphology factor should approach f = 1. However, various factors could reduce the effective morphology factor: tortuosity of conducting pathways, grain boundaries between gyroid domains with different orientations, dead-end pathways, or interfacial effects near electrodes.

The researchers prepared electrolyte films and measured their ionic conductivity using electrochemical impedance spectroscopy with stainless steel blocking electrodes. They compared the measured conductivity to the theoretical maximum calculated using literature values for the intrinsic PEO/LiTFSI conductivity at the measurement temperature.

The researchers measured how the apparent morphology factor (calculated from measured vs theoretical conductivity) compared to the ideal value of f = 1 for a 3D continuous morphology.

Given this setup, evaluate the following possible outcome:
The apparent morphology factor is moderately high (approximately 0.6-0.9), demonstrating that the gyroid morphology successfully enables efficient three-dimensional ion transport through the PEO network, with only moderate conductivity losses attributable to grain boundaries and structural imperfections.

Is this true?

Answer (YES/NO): NO